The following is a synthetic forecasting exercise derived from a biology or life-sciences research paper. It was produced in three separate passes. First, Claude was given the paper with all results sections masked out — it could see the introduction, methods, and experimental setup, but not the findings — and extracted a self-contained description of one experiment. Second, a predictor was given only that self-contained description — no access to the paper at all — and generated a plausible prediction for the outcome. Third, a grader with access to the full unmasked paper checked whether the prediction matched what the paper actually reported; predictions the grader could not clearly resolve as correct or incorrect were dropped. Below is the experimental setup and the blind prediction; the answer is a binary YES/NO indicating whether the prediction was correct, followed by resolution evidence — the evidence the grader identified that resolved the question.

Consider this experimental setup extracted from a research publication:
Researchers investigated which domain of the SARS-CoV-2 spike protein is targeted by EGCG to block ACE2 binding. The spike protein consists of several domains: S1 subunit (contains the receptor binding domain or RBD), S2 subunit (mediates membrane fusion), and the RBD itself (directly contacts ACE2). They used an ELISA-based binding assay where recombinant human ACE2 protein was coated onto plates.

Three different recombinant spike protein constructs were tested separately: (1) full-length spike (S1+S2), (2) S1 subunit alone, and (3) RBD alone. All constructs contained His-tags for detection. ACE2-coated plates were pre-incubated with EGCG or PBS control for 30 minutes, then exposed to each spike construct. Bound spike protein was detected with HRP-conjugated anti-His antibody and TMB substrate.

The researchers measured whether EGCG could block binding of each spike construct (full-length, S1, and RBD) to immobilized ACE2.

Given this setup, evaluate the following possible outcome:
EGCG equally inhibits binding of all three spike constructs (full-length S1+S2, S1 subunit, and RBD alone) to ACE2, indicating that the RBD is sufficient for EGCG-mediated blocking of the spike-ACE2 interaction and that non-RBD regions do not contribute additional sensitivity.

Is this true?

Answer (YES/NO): NO